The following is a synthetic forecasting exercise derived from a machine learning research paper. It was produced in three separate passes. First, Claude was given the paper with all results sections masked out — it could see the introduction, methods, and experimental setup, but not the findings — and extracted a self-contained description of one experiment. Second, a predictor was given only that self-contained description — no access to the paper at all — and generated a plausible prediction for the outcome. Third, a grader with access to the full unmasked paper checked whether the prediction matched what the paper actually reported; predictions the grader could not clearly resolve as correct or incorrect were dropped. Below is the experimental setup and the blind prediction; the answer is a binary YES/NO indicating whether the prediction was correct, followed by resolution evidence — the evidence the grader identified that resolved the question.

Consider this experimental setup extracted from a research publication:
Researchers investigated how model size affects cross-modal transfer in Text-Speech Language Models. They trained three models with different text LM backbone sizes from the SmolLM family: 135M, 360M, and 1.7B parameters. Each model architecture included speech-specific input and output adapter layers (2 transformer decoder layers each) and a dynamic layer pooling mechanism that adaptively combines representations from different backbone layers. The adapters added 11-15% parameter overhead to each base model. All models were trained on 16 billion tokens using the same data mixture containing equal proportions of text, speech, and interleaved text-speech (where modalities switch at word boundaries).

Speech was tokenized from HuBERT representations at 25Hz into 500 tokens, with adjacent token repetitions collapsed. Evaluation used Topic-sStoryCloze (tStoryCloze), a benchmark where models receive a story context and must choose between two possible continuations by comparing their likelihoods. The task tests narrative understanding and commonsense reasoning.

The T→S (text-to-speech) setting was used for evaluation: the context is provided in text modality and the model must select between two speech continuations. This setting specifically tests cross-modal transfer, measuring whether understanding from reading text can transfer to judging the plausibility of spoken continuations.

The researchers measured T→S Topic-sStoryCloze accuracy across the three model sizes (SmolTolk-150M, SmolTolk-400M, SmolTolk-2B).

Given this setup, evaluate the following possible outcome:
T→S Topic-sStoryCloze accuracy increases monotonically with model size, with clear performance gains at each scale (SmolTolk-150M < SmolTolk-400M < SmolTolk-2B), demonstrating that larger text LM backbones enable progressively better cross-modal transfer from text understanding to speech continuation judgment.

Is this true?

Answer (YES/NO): YES